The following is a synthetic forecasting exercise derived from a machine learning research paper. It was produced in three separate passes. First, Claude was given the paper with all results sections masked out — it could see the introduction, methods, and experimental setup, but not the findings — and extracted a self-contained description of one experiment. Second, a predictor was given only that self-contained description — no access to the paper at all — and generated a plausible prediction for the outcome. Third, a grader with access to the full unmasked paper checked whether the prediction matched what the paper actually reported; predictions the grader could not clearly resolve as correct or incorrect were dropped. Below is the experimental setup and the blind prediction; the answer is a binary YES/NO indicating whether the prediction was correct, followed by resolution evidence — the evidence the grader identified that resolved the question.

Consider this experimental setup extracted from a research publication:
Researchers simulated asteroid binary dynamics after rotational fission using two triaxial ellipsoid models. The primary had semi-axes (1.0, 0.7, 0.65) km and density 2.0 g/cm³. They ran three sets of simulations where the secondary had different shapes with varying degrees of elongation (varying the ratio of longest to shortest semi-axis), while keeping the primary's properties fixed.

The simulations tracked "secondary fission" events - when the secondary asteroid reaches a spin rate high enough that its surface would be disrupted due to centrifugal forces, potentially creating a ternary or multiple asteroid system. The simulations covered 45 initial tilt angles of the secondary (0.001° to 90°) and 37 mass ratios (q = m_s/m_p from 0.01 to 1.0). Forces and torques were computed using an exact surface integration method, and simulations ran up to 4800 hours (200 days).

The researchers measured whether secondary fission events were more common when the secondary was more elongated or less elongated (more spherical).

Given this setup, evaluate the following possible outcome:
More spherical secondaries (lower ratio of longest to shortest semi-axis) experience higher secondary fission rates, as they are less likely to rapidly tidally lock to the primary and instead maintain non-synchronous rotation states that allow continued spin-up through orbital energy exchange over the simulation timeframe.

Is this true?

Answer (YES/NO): NO